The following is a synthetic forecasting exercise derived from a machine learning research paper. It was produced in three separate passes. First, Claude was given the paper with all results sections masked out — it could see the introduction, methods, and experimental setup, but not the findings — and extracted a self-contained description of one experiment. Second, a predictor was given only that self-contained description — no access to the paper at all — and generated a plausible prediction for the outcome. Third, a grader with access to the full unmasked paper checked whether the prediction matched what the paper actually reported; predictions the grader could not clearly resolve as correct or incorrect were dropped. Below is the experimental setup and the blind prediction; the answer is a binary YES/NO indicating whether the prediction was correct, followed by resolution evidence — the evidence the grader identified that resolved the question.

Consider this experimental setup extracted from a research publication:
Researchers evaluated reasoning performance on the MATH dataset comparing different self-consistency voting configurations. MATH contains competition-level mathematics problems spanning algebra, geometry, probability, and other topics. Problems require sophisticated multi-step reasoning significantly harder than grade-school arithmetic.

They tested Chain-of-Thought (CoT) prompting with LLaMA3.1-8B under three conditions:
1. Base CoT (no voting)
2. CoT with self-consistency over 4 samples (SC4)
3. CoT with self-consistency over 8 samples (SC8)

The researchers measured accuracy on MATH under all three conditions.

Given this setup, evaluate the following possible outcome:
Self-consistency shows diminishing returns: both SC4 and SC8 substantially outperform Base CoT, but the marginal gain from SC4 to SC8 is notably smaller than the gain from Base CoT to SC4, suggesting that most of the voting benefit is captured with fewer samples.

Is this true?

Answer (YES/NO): YES